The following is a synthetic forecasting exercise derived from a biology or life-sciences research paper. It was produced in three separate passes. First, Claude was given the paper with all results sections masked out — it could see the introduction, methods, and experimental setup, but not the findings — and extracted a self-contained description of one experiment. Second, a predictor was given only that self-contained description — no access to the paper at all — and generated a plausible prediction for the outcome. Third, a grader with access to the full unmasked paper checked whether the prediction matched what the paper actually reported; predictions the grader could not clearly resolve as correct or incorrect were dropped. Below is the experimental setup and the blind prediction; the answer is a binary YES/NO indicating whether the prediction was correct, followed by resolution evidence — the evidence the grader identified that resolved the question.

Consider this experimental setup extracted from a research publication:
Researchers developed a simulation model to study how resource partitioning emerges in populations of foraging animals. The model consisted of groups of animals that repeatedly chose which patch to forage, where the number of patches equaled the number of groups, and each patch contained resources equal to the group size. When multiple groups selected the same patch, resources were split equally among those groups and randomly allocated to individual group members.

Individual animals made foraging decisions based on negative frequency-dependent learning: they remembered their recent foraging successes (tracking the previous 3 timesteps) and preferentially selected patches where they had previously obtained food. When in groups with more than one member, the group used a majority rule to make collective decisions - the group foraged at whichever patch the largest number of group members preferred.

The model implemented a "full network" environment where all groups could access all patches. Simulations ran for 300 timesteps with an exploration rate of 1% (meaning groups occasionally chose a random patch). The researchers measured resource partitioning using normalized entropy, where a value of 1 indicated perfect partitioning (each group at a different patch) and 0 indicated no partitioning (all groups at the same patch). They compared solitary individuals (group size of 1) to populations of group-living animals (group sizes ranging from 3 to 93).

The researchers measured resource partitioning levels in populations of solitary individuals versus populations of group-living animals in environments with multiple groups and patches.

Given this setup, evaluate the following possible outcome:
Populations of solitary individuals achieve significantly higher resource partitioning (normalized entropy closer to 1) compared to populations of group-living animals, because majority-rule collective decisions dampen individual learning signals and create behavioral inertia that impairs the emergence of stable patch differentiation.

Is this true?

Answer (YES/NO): NO